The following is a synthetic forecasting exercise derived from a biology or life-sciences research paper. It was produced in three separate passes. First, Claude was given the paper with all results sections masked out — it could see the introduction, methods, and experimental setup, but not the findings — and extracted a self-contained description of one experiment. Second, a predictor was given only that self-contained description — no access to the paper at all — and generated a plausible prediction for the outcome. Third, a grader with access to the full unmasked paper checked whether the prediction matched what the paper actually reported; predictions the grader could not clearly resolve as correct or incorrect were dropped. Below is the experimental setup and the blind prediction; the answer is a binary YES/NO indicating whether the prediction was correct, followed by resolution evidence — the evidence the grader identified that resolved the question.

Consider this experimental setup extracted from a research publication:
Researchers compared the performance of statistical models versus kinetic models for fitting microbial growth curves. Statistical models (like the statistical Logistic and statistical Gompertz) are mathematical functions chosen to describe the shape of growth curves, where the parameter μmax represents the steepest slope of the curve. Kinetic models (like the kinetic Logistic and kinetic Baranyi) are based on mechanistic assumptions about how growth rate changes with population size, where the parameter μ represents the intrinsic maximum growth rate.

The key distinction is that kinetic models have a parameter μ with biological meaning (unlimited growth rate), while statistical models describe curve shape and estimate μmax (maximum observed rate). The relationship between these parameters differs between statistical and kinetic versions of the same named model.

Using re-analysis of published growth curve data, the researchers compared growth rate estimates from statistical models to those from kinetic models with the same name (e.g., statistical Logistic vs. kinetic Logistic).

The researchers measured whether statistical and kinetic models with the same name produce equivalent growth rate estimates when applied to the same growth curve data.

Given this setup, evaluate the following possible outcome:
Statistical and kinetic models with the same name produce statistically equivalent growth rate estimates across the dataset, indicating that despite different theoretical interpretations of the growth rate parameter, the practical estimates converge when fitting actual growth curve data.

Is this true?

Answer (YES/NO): NO